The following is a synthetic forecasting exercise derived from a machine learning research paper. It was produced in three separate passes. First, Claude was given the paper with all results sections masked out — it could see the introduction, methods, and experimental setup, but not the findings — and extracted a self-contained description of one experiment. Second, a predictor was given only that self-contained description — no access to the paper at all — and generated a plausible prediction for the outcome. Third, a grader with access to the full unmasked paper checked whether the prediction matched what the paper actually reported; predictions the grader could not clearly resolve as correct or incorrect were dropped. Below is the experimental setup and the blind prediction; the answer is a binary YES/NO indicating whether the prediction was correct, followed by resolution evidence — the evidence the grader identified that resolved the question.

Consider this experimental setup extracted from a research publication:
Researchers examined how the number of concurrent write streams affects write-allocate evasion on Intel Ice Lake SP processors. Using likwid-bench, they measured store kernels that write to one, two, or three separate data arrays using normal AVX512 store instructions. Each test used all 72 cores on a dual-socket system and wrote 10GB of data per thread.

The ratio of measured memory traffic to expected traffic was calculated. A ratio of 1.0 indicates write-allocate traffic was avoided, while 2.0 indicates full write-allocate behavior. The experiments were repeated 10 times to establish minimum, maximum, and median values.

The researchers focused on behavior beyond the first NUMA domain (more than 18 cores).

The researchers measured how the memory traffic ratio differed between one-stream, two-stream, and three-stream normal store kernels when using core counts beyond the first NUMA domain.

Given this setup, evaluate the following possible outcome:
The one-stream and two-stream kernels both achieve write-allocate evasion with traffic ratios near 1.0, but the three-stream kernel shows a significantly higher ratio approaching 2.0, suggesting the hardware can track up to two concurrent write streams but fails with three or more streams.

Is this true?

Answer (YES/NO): NO